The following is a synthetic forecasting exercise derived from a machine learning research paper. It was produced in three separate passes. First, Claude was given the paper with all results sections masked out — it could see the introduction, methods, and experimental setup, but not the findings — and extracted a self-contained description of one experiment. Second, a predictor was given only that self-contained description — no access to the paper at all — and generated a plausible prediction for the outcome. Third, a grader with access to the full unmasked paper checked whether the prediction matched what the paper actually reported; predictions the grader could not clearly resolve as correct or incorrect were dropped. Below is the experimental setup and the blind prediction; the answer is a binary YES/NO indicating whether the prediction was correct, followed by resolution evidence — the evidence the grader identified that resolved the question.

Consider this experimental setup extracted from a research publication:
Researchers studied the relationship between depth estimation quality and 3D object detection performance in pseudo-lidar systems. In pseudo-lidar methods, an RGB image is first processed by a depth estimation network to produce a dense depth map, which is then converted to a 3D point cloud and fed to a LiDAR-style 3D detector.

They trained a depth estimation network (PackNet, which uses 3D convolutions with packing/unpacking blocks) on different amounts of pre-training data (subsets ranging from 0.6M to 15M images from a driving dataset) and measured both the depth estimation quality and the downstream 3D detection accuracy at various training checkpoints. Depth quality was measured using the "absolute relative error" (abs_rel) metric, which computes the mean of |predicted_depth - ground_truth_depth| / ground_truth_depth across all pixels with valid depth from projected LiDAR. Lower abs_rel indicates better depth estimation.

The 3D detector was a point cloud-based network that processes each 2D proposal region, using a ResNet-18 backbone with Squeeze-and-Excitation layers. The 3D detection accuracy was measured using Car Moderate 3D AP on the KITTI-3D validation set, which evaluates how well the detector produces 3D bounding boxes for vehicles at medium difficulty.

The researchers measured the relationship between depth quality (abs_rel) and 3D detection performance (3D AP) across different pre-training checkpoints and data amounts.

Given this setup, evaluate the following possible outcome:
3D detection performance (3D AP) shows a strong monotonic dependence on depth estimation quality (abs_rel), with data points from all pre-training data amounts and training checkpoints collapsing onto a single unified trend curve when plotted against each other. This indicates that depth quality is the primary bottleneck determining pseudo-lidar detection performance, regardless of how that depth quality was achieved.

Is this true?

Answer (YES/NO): YES